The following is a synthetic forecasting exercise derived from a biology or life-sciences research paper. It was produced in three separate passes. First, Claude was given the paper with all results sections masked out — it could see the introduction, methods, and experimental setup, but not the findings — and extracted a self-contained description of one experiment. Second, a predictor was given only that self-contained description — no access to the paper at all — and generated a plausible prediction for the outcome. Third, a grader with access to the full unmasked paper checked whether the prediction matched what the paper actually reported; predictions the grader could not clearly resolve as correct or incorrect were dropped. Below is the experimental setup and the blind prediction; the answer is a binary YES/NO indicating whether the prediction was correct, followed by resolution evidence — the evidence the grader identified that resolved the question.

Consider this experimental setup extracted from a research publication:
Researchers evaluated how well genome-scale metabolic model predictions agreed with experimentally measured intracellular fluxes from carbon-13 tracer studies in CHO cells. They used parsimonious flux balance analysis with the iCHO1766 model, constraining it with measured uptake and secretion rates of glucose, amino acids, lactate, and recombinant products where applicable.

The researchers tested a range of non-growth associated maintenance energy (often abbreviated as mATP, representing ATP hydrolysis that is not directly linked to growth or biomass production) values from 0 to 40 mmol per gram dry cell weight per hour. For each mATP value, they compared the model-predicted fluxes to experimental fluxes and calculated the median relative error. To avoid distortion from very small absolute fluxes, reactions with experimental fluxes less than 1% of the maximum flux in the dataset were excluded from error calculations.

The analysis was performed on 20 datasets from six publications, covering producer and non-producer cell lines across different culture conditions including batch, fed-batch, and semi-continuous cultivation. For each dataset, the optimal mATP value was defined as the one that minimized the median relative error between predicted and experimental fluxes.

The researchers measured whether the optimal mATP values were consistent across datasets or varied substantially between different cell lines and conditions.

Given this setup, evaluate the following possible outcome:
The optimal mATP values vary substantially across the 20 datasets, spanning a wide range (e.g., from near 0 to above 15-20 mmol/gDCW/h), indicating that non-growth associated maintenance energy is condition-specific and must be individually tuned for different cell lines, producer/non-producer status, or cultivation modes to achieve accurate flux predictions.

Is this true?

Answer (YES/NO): NO